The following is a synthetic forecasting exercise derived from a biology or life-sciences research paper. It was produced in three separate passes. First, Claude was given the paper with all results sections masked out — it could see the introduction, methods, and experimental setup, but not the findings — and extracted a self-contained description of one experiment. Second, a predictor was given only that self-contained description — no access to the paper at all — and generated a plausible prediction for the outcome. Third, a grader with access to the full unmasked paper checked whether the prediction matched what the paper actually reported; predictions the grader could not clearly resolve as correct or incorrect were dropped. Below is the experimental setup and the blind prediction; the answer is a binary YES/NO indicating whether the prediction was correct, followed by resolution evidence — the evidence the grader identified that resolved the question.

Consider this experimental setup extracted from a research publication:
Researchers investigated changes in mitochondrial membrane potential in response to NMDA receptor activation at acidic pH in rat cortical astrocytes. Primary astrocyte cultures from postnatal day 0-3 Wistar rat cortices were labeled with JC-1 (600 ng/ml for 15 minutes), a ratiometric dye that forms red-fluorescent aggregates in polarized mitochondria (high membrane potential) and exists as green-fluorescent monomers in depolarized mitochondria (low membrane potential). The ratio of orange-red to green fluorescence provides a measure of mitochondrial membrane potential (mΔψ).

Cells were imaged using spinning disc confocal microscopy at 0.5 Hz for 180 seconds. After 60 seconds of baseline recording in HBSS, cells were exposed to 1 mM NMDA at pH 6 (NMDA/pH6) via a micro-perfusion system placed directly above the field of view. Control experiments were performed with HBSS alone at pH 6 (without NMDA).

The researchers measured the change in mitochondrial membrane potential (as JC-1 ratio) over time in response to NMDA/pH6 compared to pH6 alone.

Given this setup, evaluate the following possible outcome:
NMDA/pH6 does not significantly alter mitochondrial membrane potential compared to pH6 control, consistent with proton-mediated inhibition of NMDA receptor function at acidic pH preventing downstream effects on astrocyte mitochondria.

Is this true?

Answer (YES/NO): NO